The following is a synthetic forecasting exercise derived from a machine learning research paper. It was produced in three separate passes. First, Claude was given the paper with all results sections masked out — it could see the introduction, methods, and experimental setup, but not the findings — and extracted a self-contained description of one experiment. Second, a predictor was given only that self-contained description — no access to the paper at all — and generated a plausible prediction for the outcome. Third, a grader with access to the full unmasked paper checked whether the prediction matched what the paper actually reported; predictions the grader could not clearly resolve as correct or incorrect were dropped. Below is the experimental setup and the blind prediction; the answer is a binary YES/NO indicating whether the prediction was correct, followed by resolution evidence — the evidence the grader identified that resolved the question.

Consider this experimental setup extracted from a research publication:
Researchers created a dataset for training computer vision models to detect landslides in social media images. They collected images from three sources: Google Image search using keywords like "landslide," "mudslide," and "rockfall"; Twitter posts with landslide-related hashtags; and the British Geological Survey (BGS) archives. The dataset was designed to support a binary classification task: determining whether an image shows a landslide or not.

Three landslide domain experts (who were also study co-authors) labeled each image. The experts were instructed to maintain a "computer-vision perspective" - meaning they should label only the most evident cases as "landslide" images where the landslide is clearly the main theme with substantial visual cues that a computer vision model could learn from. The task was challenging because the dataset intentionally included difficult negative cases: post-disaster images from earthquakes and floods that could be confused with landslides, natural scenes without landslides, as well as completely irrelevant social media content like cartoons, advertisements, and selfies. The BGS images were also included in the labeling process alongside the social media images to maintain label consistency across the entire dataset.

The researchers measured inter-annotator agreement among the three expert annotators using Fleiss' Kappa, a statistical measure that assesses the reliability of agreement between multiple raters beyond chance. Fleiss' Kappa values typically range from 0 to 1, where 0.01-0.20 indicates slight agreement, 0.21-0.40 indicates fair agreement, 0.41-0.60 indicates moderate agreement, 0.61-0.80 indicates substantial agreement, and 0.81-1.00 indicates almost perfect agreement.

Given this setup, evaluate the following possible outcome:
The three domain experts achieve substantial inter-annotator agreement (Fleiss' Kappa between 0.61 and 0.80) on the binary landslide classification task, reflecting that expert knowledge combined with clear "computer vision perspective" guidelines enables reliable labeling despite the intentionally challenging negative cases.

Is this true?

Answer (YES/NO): NO